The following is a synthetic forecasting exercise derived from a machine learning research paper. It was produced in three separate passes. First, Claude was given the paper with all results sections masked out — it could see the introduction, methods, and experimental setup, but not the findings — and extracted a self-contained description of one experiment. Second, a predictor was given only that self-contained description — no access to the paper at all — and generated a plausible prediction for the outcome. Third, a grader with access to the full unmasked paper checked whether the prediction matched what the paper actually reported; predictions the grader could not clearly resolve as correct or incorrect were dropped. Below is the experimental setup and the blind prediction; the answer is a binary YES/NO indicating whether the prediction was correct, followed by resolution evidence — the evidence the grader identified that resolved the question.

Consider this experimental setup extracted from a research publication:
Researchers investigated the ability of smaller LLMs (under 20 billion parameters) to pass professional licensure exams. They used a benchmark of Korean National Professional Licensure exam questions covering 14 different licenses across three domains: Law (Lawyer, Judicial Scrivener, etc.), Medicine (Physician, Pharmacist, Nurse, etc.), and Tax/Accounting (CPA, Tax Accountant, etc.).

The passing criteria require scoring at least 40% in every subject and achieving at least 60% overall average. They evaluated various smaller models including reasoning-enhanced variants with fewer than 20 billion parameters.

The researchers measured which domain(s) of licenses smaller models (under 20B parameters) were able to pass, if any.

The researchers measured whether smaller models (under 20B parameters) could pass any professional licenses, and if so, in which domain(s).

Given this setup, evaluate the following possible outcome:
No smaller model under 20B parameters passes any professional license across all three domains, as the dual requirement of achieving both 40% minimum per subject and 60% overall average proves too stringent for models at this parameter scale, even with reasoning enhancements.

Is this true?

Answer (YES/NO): NO